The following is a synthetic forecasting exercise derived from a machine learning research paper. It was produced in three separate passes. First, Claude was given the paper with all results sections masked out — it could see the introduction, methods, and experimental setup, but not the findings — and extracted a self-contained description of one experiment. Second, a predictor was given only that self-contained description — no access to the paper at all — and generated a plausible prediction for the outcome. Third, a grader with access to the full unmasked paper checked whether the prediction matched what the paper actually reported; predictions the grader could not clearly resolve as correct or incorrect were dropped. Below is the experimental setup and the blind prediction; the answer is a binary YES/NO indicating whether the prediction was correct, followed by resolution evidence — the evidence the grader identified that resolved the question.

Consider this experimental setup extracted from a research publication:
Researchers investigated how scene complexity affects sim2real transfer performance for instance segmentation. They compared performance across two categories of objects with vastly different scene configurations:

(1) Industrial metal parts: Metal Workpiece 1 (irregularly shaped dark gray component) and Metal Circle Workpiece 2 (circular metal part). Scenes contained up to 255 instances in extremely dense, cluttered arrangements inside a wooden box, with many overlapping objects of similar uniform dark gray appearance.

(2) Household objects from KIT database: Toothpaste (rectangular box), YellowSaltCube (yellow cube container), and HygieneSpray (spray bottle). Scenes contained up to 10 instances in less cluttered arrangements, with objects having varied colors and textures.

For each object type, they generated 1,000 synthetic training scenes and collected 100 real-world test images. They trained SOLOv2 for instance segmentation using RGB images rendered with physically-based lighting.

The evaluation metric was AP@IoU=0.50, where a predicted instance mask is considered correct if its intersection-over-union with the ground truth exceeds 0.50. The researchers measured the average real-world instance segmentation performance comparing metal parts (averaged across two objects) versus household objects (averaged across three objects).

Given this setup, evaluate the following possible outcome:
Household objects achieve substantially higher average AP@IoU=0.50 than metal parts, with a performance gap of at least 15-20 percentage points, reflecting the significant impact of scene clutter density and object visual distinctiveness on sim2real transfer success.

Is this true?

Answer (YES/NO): YES